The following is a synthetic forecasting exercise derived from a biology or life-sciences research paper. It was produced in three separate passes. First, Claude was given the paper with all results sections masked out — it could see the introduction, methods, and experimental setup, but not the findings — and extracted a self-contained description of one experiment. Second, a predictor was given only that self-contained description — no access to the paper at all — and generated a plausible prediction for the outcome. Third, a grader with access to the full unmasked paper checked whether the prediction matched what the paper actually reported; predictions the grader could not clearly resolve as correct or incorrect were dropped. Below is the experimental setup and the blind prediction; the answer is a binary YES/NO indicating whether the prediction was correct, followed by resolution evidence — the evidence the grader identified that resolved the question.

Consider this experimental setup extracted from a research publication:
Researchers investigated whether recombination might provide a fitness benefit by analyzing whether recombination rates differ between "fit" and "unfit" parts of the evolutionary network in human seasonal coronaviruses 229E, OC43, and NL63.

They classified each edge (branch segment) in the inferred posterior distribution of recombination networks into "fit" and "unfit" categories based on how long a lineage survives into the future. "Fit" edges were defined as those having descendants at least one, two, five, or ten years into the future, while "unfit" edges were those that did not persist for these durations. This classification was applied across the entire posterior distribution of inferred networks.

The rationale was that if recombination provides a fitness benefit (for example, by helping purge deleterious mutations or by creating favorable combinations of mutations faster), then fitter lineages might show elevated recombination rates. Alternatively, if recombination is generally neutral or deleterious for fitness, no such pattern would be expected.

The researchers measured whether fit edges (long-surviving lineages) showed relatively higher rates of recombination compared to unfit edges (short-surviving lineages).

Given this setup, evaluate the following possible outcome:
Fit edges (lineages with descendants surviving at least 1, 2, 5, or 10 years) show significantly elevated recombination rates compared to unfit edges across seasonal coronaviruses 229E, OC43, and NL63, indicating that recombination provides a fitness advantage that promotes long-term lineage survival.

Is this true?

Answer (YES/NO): NO